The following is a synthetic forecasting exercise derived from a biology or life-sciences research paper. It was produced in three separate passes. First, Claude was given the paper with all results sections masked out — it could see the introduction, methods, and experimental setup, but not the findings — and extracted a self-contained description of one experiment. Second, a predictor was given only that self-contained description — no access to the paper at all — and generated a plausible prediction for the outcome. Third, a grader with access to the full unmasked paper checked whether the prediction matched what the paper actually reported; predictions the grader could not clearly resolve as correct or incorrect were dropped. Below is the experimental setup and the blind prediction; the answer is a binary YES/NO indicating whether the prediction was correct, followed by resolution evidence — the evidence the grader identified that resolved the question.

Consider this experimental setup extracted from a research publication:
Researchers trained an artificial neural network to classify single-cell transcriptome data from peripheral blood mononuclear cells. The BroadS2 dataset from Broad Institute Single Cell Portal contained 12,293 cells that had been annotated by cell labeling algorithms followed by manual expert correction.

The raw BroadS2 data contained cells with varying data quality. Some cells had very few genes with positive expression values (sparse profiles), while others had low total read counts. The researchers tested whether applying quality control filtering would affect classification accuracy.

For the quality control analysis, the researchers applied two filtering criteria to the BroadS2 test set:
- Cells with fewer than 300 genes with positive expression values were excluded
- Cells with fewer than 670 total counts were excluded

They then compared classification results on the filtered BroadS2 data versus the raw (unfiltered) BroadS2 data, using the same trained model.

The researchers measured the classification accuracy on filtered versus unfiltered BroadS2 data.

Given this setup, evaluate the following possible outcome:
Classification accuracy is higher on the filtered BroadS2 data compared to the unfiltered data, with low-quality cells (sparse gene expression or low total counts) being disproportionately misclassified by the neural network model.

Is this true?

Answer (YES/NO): NO